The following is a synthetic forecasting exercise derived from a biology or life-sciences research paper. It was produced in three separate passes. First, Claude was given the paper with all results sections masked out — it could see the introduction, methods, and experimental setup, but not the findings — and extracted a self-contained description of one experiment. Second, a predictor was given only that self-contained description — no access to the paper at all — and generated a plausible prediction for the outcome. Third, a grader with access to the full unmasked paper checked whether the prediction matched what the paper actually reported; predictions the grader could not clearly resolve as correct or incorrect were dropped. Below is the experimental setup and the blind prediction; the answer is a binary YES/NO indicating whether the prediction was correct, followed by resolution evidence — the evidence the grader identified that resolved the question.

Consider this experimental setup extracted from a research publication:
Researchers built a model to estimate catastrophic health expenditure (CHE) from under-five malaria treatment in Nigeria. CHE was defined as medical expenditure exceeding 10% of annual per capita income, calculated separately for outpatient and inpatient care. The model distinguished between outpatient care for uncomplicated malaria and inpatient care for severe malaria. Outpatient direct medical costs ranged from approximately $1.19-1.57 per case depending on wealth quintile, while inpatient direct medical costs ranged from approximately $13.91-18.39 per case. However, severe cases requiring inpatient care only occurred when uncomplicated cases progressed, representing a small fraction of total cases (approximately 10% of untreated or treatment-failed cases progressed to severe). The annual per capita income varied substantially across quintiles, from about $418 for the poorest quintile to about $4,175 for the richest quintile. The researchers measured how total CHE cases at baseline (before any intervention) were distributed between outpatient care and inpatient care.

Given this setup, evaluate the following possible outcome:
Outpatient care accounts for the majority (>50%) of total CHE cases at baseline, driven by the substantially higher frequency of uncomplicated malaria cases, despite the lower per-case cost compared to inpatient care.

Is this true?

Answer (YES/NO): NO